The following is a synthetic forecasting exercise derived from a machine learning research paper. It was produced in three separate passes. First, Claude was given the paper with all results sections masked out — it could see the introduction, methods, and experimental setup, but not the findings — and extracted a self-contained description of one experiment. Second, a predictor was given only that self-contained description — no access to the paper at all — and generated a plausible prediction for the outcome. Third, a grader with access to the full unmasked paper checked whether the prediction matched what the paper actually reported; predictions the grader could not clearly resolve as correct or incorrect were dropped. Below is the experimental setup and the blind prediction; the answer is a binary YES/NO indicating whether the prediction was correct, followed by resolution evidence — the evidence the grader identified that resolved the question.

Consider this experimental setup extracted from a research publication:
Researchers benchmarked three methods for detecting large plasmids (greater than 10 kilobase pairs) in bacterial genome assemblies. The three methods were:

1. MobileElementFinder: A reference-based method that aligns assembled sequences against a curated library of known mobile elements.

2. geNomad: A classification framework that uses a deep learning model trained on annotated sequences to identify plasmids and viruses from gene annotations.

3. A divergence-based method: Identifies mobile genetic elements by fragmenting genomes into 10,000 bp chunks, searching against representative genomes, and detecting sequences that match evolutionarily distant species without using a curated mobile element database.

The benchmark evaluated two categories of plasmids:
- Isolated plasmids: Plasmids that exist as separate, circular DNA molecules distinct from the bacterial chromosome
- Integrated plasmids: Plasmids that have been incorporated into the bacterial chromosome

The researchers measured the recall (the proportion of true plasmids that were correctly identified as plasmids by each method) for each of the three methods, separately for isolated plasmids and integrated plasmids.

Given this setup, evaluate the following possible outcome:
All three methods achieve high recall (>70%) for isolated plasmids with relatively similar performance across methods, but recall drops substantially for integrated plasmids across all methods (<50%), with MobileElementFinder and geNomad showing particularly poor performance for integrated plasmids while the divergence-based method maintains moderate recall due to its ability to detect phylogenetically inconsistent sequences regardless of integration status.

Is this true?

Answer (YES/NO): NO